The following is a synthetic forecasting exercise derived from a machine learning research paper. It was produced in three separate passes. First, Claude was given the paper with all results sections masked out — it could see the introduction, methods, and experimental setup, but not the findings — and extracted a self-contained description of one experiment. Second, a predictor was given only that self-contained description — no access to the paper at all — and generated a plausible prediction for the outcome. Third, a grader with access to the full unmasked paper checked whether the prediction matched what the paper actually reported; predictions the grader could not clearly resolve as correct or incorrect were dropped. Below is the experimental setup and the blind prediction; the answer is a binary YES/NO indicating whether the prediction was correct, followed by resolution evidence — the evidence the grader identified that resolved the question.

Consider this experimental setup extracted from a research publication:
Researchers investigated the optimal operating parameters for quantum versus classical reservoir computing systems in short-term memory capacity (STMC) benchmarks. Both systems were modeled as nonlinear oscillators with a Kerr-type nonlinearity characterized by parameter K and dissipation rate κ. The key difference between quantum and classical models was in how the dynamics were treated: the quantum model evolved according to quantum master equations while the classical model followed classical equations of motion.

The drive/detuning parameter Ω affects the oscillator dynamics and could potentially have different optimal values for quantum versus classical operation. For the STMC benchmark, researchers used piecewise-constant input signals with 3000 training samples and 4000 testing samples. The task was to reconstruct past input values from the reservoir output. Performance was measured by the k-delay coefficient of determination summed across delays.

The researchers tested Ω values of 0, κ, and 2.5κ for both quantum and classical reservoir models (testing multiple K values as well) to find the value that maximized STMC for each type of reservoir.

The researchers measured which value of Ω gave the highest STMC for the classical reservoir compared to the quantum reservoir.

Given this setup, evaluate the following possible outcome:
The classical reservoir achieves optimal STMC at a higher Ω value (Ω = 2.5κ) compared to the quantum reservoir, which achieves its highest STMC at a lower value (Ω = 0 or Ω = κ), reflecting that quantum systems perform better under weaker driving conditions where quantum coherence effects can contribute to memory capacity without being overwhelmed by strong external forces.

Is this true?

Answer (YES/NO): NO